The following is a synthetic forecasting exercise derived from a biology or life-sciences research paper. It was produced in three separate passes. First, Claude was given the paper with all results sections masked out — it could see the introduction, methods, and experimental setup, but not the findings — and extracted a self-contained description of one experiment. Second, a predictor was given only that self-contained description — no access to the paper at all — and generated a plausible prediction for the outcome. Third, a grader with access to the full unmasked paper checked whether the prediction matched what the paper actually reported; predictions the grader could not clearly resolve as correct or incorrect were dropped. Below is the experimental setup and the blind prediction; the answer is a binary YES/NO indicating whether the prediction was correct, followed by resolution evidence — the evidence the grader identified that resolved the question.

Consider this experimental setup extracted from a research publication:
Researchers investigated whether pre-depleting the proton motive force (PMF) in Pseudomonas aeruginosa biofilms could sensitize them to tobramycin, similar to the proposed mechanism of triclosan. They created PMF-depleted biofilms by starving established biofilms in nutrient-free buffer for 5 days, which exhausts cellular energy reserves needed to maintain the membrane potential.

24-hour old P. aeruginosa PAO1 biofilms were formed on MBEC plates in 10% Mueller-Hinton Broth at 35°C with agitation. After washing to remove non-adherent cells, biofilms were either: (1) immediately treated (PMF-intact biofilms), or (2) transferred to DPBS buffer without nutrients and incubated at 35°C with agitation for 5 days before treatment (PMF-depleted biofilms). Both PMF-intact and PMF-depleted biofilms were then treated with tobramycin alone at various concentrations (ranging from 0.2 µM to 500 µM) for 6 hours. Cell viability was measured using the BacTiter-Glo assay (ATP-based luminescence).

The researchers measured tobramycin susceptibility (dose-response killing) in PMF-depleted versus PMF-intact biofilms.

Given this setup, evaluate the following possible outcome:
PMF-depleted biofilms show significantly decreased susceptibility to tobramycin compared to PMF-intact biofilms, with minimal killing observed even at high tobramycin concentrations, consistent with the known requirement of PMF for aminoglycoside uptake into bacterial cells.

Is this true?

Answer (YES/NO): NO